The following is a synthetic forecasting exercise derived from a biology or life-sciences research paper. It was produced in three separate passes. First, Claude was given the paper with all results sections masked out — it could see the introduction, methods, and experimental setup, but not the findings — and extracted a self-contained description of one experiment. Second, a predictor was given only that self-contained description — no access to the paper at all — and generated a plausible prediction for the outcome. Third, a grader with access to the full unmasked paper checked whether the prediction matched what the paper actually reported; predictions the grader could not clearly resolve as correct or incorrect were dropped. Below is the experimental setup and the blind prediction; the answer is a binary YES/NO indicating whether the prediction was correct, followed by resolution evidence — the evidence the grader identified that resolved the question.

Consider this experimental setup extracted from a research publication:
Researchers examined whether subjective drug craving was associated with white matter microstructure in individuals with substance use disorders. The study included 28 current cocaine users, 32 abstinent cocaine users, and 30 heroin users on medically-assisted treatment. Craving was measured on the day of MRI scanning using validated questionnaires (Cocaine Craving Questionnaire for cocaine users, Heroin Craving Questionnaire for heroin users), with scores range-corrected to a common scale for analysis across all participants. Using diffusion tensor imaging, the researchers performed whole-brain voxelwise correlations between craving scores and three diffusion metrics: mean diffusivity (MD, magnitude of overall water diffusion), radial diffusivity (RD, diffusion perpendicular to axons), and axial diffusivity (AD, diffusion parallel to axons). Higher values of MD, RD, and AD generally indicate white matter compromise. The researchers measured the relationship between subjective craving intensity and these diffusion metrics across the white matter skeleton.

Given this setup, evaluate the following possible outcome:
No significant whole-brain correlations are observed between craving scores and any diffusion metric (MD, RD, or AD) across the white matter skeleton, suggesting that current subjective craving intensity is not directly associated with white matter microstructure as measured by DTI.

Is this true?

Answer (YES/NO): NO